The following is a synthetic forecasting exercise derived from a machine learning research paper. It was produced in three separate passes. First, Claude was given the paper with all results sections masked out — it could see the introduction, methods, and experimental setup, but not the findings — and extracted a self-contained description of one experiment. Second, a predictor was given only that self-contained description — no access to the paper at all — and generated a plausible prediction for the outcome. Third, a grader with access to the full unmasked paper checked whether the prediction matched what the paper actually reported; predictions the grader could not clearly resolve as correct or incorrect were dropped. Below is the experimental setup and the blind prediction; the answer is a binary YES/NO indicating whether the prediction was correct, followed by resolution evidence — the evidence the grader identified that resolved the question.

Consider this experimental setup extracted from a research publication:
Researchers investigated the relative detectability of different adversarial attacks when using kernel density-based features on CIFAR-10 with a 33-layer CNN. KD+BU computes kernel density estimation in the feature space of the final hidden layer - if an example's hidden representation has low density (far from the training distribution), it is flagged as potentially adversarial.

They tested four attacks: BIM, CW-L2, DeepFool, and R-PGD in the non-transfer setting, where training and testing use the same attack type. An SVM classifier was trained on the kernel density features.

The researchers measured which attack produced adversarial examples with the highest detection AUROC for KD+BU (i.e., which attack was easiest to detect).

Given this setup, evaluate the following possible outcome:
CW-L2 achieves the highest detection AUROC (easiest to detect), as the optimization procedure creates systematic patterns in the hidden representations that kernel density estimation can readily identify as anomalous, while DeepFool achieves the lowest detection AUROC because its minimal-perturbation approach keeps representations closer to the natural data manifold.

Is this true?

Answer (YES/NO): NO